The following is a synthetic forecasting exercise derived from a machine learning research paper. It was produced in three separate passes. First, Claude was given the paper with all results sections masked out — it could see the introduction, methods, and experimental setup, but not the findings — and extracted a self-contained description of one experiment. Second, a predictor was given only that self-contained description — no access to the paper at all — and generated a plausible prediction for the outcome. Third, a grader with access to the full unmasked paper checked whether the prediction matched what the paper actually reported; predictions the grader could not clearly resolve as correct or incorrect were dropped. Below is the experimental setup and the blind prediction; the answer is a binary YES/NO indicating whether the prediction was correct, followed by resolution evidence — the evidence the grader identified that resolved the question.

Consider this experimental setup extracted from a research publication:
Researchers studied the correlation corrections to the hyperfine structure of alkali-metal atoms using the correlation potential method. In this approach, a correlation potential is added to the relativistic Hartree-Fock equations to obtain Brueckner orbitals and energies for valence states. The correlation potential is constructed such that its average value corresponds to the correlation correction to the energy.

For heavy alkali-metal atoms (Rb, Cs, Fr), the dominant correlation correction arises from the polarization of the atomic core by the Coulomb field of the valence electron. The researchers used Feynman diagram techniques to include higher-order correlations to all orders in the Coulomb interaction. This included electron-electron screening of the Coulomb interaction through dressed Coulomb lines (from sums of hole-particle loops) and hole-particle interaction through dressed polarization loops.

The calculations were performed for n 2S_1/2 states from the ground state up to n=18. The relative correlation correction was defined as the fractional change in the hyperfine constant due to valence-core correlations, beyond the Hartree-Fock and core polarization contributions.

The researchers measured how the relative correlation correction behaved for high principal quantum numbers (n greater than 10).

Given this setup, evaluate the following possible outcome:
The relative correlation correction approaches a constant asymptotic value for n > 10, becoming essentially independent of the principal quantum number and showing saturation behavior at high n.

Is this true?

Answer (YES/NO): YES